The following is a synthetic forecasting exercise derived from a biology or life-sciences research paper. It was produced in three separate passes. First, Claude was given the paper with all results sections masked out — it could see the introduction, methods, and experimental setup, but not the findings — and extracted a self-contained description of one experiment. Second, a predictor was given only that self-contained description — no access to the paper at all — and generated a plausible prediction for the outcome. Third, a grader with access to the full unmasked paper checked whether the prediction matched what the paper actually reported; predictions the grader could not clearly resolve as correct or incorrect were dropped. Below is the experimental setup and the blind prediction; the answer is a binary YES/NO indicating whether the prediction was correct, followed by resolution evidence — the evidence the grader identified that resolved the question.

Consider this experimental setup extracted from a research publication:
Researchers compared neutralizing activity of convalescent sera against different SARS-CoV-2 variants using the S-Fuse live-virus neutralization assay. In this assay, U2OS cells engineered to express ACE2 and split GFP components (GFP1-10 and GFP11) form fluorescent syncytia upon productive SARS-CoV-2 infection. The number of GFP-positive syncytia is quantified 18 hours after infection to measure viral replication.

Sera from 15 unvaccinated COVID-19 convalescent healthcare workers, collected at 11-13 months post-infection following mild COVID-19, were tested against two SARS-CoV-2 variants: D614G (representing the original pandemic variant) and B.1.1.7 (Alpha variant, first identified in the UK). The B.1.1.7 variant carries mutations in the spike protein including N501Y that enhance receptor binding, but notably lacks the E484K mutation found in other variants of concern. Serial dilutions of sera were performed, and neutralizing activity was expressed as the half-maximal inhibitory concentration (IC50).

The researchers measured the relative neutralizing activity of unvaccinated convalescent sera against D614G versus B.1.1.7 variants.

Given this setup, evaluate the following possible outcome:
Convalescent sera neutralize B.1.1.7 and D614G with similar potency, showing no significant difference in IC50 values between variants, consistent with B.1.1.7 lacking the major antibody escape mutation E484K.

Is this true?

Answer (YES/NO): NO